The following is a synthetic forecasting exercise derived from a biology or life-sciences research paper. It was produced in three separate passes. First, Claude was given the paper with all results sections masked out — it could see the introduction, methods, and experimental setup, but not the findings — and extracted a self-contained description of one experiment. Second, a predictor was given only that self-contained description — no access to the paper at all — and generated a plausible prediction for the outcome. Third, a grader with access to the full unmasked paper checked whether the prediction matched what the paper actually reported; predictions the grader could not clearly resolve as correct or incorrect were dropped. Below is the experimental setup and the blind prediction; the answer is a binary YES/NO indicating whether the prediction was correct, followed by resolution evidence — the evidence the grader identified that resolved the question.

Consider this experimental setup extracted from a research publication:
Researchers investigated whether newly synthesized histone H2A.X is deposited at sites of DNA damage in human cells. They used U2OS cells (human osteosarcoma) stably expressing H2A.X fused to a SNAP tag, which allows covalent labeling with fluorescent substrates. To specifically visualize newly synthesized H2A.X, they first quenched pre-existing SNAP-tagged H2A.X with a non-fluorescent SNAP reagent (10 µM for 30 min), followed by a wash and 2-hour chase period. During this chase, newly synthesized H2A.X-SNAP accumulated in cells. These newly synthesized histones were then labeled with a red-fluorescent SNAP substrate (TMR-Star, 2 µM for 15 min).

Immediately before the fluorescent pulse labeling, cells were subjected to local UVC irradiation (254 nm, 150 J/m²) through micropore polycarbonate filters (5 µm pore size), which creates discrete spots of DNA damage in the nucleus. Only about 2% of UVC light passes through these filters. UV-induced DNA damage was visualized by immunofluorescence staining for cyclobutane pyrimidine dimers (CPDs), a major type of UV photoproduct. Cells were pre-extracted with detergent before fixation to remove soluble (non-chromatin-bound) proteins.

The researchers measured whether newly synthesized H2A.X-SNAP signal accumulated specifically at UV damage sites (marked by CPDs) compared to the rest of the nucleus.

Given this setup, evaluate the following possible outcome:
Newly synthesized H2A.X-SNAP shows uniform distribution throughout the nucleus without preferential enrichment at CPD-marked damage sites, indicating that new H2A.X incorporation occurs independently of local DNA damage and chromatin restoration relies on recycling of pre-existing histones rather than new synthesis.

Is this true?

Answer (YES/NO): NO